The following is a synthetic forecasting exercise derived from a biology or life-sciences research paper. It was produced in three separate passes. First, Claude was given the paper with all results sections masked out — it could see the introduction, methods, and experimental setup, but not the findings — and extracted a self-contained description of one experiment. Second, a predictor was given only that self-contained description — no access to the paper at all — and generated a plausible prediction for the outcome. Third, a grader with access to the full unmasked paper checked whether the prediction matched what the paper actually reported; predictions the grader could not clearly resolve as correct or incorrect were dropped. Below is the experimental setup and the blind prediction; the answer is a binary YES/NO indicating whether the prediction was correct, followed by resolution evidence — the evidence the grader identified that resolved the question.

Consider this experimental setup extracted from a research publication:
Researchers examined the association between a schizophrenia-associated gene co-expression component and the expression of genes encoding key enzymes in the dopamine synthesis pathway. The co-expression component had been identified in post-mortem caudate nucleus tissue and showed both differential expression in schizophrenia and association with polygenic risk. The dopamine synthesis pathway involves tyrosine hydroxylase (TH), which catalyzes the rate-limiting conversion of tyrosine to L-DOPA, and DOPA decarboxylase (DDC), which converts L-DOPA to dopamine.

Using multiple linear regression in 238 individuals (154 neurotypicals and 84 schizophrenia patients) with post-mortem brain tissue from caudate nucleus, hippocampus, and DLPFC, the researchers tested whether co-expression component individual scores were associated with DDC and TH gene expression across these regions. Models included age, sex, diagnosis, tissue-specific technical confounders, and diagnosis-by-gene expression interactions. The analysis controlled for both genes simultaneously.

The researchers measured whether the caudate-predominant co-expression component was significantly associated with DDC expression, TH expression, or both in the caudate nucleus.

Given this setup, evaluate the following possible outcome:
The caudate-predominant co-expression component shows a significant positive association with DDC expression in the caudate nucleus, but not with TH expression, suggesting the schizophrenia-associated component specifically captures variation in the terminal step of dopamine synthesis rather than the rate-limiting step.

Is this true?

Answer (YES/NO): YES